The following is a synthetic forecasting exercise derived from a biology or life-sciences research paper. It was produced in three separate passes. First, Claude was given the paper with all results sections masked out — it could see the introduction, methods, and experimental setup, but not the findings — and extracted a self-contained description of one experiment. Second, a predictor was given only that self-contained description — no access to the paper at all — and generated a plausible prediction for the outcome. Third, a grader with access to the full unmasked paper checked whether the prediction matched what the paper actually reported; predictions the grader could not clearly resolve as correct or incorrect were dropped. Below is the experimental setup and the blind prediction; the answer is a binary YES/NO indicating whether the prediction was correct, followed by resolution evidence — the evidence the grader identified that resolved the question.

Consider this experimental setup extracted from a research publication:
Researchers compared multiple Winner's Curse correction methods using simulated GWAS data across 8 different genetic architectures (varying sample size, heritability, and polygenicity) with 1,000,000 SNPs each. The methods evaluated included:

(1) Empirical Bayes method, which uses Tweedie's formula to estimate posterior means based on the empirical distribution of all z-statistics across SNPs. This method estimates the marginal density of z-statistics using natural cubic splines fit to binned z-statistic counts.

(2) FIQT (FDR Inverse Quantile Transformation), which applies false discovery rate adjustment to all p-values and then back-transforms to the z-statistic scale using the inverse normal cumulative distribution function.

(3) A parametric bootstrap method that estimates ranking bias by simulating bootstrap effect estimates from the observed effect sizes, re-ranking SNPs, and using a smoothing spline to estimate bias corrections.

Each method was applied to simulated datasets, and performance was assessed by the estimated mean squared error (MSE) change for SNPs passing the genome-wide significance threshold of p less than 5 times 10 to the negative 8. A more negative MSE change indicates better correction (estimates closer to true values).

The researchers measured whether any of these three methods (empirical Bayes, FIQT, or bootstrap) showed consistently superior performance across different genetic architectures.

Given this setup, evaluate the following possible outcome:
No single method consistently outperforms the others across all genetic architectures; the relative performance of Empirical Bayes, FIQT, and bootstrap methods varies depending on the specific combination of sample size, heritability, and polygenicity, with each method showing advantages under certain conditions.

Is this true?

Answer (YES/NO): NO